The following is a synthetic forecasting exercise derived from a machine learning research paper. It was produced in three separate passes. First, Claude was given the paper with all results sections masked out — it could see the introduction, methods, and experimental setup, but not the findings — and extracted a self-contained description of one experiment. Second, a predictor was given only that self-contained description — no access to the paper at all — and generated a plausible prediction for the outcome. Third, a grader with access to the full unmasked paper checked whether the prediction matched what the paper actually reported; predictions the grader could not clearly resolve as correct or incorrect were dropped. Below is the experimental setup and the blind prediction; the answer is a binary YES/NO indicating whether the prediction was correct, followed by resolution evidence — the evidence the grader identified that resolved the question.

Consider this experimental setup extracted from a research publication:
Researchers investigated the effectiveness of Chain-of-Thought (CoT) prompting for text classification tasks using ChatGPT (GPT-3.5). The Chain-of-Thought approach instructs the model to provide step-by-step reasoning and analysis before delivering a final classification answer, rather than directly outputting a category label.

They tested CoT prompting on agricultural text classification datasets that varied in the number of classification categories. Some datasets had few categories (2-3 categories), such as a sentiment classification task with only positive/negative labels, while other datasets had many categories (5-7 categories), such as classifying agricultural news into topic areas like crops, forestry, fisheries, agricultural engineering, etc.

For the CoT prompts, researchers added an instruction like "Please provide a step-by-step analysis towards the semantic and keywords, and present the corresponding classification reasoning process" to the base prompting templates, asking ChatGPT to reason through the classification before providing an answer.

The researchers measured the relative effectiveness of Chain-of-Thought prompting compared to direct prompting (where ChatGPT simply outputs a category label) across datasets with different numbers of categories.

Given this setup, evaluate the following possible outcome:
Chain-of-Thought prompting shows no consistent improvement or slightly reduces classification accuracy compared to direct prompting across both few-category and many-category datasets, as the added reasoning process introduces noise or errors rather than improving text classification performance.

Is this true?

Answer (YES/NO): NO